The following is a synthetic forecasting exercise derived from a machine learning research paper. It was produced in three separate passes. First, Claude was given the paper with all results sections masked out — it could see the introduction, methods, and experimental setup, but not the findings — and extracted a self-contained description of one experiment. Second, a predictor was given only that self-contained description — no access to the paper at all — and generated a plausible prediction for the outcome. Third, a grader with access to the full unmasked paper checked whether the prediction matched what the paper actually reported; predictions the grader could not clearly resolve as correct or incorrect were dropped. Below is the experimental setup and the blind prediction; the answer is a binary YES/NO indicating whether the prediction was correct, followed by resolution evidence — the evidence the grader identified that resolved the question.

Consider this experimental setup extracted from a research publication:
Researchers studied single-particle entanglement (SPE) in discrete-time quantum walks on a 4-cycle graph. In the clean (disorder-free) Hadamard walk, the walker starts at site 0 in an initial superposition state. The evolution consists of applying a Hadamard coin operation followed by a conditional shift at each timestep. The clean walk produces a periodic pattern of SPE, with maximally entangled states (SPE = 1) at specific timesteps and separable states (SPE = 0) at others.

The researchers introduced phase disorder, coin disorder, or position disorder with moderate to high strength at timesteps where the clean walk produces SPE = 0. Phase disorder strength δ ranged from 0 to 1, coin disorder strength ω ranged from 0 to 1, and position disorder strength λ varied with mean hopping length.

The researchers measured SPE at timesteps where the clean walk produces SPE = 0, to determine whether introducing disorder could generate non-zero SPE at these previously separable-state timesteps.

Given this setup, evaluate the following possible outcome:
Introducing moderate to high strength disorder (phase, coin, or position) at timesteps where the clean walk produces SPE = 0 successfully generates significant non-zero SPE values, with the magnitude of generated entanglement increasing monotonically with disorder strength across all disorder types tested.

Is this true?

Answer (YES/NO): NO